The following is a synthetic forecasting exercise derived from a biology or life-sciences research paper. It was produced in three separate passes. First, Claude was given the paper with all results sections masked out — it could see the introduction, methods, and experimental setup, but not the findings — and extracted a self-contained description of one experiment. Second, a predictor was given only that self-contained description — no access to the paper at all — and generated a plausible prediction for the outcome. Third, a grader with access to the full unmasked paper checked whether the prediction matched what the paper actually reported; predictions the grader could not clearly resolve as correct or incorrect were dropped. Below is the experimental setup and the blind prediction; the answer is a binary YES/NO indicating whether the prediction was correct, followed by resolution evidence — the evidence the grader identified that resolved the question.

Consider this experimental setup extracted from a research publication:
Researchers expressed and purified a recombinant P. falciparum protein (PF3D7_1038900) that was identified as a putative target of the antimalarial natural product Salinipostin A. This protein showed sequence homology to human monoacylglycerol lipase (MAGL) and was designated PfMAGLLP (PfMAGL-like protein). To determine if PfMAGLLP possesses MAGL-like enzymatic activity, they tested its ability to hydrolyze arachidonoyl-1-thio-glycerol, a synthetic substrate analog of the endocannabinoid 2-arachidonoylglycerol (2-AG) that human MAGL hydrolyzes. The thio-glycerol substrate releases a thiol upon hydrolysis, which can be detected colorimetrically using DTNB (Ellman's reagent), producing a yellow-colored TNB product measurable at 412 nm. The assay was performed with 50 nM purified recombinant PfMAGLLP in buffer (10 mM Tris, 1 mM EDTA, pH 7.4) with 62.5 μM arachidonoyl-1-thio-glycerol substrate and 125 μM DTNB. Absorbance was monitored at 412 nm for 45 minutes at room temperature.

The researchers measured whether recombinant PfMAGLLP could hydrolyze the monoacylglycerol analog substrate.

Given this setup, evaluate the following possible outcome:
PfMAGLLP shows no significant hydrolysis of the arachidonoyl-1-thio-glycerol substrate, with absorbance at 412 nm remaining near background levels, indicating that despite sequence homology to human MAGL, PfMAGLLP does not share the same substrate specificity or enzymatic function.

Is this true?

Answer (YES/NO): NO